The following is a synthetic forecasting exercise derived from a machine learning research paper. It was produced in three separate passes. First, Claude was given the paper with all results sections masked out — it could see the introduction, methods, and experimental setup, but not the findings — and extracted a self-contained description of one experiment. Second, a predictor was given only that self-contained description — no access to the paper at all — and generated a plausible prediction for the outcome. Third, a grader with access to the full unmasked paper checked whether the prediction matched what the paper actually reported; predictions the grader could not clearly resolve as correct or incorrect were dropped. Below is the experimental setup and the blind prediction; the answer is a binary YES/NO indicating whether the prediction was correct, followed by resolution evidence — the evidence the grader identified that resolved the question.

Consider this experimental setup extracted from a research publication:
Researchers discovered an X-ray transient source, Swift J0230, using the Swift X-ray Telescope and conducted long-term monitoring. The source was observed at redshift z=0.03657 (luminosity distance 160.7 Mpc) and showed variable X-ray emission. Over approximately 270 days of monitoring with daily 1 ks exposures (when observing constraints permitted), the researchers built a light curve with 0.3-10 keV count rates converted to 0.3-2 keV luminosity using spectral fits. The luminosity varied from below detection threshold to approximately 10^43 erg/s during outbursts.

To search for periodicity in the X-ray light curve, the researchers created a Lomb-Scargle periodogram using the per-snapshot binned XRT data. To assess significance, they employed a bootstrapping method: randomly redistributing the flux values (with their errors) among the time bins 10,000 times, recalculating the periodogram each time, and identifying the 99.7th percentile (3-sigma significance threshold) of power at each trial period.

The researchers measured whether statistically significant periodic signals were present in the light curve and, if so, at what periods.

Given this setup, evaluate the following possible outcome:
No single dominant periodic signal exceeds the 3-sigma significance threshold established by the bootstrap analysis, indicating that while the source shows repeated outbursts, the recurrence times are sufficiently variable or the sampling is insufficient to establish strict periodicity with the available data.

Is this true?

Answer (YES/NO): NO